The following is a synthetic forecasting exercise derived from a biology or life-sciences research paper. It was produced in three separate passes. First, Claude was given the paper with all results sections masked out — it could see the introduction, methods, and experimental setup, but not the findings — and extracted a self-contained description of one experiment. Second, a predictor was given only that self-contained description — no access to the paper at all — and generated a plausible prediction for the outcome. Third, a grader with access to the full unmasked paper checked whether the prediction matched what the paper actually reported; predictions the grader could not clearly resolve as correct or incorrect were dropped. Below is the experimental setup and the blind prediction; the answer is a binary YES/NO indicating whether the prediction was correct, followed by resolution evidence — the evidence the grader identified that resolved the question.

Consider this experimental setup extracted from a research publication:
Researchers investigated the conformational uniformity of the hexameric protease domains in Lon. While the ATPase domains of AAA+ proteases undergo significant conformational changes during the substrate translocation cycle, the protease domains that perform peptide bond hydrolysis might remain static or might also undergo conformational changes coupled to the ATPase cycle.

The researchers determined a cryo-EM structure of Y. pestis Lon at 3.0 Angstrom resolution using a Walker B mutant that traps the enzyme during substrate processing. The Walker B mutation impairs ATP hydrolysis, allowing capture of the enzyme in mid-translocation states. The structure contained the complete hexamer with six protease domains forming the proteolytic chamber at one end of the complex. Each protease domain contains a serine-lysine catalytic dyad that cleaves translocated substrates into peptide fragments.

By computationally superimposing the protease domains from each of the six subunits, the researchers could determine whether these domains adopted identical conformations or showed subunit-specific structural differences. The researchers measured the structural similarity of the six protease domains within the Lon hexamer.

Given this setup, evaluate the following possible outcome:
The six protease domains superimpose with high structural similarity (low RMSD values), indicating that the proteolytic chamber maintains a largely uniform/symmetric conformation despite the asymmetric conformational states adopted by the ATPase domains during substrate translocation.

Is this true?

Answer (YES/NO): YES